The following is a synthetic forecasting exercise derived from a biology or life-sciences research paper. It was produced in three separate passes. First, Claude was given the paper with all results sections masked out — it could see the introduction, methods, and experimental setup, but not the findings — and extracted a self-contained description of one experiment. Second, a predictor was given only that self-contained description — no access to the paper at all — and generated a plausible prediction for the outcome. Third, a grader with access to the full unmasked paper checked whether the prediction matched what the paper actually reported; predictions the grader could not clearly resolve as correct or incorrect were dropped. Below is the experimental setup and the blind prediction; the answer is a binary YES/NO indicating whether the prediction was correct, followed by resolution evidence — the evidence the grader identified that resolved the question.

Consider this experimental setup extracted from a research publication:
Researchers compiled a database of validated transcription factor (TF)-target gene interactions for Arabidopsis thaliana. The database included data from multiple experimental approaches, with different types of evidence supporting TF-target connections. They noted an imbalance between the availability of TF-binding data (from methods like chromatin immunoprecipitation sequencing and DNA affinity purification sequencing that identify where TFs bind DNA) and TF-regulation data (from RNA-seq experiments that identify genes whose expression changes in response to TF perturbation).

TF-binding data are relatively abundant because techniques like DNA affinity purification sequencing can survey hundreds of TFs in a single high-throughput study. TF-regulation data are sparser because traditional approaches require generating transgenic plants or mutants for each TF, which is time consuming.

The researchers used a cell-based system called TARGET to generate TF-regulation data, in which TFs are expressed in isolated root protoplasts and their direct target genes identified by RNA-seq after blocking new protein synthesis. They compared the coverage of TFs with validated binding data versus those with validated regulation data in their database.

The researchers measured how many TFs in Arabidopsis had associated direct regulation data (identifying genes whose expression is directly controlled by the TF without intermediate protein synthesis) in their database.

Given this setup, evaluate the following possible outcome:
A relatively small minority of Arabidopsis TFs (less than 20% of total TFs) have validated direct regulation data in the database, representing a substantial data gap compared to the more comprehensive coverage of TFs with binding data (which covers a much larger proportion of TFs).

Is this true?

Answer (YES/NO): YES